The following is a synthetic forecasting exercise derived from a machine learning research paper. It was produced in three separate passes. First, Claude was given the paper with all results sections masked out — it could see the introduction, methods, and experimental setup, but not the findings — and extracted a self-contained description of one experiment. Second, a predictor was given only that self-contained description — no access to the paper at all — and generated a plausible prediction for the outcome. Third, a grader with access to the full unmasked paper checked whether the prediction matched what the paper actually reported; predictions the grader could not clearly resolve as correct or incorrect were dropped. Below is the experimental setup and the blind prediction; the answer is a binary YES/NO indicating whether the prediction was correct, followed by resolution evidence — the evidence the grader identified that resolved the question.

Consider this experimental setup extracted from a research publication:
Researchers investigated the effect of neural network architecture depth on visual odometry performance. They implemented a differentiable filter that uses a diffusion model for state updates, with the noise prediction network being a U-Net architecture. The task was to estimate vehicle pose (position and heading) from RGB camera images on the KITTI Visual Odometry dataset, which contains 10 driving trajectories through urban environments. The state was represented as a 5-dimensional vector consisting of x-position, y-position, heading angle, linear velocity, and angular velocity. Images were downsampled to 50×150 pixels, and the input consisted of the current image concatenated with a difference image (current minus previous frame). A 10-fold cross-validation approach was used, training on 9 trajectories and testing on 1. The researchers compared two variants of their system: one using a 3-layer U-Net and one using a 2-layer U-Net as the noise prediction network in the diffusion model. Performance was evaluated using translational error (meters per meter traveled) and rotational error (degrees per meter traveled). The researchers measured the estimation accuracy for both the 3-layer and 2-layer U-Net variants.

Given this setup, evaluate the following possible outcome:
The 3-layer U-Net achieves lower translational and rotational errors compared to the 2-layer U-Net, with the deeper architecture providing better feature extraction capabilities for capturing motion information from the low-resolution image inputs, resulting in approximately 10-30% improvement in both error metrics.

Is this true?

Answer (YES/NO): NO